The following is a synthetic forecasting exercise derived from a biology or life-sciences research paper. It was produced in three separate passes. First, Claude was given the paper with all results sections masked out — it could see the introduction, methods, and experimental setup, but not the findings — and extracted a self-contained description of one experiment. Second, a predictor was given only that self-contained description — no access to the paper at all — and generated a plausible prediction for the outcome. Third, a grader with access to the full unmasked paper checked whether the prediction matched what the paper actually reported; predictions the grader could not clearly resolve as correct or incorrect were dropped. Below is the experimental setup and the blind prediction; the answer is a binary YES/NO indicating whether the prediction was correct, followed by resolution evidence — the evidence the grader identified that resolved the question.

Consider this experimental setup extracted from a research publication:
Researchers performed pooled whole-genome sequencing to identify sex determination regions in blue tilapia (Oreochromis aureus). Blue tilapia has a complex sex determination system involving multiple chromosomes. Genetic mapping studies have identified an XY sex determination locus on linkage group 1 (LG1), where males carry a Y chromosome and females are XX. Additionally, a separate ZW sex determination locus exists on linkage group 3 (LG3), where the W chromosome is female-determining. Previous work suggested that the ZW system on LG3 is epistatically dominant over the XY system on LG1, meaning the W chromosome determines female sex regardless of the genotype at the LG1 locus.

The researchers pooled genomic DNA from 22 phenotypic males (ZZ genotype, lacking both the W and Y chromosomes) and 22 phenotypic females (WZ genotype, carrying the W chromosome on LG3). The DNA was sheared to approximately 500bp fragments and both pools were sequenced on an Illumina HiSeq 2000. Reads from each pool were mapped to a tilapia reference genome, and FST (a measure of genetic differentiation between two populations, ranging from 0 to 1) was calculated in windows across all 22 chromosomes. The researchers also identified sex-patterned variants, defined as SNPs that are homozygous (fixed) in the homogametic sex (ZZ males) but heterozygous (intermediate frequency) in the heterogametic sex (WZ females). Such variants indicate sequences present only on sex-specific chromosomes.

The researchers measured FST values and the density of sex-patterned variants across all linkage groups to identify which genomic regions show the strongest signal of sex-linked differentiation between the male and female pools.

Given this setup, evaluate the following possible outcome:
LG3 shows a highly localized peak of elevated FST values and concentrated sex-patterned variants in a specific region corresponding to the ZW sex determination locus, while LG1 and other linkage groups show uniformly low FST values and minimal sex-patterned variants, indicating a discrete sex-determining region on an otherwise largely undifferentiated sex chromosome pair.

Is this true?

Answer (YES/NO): NO